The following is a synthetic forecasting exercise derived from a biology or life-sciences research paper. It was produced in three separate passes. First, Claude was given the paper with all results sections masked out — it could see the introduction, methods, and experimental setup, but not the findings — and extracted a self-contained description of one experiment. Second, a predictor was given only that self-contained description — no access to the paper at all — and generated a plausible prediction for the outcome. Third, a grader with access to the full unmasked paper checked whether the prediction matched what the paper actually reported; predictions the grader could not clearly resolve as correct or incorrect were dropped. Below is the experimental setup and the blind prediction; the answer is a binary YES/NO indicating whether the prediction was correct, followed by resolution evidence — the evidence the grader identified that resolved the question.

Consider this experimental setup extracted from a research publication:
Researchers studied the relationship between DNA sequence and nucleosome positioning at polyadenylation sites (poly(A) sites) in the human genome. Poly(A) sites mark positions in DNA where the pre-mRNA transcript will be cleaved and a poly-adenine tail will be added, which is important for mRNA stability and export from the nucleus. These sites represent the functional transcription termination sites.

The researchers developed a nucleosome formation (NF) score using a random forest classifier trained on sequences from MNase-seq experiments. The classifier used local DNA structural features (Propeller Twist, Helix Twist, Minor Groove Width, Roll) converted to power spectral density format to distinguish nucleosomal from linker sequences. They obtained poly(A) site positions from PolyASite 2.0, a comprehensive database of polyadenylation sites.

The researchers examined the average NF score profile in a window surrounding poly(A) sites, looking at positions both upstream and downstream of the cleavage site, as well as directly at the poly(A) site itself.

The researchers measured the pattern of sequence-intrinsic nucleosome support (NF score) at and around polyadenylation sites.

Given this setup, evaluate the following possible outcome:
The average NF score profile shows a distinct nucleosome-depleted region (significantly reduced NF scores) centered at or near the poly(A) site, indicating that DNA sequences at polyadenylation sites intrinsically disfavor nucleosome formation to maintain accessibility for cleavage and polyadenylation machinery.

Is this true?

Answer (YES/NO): YES